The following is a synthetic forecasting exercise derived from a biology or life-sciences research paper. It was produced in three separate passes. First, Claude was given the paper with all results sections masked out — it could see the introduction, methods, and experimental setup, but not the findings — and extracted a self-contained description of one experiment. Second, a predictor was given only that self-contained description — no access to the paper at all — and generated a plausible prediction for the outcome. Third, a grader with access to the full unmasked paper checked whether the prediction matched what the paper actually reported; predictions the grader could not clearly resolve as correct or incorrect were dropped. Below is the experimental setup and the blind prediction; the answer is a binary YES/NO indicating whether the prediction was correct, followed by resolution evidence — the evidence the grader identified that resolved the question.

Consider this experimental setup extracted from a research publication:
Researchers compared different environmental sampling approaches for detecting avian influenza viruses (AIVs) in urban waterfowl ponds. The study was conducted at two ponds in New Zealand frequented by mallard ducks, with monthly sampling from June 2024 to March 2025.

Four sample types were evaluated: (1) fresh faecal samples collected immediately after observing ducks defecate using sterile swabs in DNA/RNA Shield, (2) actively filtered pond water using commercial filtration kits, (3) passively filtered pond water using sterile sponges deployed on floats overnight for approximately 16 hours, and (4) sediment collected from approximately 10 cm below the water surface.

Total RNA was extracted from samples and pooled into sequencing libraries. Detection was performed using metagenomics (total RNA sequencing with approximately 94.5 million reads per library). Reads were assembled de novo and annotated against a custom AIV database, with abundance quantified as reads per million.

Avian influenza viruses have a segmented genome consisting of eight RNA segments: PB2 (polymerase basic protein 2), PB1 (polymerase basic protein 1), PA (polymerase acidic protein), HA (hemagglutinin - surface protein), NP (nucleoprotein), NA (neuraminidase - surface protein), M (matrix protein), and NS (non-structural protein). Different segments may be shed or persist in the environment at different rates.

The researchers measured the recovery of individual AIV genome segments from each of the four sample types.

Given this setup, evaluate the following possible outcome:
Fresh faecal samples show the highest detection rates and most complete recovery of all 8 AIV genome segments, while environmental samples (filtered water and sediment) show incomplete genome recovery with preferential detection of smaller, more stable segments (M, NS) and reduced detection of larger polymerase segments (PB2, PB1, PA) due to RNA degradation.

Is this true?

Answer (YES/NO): NO